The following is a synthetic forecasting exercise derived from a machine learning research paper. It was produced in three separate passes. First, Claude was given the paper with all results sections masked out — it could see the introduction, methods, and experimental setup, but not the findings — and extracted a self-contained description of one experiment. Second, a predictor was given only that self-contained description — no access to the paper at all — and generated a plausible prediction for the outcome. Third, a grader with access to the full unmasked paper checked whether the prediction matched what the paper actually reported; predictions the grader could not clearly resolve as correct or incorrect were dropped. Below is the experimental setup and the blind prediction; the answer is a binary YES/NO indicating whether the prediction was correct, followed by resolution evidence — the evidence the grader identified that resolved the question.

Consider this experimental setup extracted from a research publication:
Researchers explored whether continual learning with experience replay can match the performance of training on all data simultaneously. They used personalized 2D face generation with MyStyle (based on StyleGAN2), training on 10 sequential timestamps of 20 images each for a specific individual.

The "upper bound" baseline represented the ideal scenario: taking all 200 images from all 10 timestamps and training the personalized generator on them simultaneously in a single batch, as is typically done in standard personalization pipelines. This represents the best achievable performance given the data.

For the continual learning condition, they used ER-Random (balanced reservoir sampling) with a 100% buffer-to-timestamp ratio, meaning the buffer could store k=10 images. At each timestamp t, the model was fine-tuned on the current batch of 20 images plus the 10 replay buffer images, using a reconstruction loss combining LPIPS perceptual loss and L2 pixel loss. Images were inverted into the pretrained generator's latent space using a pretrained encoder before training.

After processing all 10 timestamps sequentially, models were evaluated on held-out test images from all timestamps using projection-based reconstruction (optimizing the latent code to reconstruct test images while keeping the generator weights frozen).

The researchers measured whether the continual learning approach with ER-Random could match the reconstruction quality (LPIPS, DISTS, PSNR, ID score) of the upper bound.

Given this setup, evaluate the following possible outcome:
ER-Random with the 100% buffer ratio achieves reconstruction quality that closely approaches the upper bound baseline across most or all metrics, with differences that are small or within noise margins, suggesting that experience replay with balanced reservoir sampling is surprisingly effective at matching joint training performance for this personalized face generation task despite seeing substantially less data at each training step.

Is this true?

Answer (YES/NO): YES